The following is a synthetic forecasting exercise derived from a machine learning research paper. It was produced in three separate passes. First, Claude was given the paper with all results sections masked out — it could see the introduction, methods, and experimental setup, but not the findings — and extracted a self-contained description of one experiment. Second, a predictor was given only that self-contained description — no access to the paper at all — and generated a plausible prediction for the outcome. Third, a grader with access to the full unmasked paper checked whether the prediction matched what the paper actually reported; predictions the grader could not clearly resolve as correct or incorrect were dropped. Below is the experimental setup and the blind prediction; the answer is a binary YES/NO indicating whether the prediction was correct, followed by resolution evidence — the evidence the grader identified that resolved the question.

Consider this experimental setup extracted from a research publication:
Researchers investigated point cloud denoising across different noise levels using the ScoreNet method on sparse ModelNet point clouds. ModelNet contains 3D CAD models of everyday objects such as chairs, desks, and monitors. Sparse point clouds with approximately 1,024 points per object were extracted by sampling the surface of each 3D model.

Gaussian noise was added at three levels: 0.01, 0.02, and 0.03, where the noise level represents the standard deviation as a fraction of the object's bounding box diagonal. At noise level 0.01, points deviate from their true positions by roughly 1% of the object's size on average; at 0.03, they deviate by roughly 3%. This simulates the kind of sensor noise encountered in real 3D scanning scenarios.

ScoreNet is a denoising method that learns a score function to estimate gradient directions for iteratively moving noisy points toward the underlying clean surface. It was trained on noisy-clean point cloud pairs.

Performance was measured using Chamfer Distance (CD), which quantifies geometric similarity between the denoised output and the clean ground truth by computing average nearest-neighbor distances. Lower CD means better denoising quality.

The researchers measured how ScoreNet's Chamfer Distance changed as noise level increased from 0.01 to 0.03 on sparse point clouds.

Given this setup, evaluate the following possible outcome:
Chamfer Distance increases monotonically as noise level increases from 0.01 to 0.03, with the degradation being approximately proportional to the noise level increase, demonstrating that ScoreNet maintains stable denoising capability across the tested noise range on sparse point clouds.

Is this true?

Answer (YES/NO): NO